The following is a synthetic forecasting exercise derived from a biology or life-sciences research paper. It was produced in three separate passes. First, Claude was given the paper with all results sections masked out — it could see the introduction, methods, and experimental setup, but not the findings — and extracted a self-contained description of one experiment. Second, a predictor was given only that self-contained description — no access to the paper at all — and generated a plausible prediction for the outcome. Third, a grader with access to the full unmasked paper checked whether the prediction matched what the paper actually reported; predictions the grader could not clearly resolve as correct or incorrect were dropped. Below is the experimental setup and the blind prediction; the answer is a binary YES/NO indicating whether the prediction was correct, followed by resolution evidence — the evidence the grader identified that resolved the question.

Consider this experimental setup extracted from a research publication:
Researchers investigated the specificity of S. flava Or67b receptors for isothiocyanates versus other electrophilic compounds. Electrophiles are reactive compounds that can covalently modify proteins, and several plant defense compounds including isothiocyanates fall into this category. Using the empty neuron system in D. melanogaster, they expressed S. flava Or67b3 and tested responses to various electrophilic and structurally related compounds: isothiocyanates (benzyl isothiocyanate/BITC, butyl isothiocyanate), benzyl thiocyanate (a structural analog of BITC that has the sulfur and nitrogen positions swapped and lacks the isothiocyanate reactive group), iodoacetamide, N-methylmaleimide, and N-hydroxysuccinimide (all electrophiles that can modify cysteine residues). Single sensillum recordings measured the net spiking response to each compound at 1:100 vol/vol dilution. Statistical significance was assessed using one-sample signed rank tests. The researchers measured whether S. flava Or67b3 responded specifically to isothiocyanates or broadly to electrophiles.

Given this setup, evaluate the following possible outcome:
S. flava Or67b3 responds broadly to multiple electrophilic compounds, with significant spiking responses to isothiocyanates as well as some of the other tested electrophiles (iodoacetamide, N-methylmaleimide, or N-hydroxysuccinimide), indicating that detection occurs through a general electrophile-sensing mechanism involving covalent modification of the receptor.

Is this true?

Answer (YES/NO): NO